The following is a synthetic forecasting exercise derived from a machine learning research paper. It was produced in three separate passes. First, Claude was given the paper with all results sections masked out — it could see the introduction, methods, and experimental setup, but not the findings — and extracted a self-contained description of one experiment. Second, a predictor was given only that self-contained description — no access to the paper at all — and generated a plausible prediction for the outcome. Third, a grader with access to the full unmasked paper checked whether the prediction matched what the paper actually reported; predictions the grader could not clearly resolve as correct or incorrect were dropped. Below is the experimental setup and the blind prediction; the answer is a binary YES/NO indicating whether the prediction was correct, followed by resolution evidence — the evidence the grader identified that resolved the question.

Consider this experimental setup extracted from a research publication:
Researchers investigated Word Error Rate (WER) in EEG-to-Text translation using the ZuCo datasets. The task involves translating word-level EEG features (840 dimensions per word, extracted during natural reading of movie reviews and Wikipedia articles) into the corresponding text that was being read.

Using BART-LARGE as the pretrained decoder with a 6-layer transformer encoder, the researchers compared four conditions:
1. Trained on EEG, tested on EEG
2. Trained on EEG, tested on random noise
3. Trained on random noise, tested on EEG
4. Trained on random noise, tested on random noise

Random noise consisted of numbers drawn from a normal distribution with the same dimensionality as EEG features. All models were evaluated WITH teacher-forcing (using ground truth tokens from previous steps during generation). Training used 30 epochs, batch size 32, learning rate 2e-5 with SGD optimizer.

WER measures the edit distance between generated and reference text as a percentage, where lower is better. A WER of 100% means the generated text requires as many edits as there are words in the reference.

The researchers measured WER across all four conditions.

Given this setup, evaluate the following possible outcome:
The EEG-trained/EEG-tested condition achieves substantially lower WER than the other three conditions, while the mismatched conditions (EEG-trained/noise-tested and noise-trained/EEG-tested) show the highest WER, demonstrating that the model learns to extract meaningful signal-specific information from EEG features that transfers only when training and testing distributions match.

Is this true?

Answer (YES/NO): NO